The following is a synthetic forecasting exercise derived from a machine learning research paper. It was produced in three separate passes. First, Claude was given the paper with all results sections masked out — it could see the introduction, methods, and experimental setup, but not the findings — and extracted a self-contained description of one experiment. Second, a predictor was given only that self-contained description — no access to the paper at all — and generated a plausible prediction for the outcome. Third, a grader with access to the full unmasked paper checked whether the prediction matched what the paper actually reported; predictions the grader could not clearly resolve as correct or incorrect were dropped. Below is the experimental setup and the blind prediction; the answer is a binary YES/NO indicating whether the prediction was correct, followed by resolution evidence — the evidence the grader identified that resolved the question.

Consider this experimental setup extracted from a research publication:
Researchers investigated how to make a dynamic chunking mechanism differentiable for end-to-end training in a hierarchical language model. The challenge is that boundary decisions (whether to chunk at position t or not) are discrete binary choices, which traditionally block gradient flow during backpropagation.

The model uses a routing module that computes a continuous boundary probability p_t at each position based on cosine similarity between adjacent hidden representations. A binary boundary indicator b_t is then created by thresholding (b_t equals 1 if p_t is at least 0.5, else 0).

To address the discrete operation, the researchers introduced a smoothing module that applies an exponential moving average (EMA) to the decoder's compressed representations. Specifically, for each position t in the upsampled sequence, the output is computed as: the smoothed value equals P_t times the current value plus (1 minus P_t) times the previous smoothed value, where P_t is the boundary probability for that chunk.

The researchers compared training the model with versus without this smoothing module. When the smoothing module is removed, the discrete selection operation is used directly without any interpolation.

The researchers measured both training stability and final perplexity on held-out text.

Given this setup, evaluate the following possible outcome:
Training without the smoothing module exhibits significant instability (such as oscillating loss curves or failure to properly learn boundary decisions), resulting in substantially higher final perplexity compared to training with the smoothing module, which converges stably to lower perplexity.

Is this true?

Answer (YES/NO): YES